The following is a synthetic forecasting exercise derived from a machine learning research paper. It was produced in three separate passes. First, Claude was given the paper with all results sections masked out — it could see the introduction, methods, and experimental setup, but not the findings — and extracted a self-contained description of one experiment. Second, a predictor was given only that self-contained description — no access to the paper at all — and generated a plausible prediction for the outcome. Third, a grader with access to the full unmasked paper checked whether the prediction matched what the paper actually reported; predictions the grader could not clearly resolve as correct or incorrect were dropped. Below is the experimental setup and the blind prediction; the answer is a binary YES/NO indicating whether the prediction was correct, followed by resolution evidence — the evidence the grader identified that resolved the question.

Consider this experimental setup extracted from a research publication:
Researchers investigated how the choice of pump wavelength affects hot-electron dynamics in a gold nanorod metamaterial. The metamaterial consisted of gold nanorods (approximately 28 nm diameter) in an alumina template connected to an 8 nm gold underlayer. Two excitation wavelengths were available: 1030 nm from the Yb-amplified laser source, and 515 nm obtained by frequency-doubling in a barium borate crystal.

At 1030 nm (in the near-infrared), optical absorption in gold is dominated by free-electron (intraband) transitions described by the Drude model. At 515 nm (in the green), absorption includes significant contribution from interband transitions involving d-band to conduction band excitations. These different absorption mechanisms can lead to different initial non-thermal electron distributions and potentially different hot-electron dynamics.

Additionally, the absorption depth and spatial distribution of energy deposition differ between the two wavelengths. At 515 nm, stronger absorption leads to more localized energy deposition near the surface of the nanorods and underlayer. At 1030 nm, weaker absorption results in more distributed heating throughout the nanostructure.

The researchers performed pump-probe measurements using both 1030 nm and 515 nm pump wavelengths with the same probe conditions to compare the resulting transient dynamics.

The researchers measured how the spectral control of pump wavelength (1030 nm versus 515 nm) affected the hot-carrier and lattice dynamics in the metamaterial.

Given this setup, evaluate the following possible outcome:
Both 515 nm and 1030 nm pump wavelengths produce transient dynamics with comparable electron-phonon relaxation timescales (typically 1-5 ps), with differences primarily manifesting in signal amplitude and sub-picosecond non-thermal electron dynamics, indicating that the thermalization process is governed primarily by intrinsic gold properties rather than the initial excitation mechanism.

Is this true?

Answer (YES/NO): NO